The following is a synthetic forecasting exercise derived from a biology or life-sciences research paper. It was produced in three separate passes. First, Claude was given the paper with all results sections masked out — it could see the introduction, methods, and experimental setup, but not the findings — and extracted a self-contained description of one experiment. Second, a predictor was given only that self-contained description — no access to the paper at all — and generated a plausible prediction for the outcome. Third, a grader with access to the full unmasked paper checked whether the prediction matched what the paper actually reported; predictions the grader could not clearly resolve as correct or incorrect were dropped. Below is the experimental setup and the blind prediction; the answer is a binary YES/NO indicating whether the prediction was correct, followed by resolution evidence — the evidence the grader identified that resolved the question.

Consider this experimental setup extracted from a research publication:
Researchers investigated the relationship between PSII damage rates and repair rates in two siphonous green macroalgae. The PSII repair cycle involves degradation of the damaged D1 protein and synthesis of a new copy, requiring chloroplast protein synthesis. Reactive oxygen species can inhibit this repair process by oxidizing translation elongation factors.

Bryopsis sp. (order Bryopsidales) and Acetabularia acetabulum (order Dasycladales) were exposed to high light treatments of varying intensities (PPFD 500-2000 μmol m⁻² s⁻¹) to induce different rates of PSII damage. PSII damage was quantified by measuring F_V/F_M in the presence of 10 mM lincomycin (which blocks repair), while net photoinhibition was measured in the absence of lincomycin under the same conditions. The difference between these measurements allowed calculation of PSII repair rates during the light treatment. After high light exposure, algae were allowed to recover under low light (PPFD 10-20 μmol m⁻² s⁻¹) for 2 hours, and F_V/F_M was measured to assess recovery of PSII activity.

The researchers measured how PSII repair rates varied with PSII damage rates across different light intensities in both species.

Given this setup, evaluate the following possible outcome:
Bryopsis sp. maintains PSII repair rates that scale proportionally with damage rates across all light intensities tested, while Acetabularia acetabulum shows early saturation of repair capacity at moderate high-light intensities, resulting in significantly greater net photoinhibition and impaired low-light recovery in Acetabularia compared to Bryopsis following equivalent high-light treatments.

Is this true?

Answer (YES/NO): NO